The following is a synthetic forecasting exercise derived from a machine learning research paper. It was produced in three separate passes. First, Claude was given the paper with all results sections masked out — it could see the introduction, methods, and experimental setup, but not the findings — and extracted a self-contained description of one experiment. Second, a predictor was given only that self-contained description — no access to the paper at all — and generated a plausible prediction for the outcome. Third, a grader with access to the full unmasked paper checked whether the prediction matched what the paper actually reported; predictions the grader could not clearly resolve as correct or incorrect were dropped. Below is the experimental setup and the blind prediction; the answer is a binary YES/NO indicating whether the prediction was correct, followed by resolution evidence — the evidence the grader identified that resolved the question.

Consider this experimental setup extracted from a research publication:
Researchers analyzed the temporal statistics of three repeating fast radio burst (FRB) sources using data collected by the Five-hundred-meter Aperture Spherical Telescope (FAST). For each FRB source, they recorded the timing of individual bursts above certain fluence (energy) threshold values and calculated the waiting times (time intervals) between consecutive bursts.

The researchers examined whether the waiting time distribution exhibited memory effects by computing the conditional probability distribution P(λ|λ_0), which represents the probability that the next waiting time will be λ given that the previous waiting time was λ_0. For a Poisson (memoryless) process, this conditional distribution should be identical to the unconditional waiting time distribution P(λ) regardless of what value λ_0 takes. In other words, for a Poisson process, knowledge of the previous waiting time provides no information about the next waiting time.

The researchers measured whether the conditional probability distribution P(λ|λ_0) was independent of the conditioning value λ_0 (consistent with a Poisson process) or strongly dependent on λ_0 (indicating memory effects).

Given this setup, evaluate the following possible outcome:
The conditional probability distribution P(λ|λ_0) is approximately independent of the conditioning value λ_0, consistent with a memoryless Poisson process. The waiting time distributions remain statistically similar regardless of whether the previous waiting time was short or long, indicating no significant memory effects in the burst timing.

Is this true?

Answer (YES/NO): NO